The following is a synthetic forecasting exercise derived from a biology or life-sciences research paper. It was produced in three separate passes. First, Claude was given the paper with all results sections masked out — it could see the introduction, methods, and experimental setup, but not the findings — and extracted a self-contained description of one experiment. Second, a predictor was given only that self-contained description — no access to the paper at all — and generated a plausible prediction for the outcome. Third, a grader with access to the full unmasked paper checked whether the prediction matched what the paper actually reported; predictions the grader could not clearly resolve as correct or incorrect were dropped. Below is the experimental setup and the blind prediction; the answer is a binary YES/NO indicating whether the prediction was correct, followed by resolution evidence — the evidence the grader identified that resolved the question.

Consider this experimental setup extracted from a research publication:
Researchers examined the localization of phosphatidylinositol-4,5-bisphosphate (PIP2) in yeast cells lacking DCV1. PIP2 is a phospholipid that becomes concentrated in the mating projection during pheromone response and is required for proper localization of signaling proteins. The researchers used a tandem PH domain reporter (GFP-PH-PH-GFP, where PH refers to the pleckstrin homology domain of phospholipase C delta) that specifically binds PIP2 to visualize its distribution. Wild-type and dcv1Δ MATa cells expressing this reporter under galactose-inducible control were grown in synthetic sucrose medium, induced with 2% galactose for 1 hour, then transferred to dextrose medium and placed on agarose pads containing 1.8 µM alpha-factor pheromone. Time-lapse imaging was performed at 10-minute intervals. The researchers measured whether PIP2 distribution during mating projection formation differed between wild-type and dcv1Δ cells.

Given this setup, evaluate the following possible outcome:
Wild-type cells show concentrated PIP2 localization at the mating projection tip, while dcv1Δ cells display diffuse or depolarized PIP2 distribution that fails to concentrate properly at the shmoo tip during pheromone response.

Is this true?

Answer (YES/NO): YES